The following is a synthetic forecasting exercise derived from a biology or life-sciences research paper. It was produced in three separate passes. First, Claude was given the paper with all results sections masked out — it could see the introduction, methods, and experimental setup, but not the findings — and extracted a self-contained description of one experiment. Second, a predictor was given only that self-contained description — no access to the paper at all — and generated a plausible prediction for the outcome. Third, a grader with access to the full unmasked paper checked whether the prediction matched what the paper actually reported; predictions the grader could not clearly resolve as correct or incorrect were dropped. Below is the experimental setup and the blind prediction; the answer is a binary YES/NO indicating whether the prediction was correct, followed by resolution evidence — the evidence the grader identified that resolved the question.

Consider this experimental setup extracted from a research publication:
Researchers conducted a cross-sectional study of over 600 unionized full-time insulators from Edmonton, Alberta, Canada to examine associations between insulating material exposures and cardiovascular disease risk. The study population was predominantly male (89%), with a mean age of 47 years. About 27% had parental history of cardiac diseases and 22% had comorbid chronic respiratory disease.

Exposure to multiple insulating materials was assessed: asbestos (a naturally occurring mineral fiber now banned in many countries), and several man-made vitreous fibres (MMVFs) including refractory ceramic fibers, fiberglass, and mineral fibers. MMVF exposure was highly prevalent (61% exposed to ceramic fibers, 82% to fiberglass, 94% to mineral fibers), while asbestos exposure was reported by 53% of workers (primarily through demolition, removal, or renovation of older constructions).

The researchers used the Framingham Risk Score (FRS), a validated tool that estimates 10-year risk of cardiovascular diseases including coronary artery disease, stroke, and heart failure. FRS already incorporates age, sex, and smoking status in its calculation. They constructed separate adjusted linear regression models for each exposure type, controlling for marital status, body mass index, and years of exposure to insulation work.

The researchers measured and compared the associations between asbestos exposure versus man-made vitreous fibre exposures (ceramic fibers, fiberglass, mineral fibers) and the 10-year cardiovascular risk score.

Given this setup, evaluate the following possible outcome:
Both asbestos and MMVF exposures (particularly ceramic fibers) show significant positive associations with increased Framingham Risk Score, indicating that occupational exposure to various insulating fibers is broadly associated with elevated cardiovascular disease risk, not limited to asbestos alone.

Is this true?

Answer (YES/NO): NO